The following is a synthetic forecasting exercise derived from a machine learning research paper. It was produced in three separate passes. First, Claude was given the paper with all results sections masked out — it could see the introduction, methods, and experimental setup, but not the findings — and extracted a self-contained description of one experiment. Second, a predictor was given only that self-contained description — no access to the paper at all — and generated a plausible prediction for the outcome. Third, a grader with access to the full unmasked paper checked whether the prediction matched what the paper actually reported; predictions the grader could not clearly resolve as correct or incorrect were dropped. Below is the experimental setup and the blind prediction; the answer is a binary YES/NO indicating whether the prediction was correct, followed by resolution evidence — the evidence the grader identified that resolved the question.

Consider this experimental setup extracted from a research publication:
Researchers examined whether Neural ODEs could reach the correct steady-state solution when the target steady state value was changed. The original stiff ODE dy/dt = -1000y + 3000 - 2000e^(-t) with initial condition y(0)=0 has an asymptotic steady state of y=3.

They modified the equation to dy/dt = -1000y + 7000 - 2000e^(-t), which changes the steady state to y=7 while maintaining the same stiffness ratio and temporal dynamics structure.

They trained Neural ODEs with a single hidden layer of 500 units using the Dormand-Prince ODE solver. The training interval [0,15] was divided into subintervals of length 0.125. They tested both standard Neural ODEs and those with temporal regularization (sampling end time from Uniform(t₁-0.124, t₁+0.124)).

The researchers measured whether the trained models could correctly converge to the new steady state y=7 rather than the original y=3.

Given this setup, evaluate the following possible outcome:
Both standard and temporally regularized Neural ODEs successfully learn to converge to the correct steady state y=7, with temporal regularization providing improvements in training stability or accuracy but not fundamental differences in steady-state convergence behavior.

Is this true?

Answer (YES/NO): NO